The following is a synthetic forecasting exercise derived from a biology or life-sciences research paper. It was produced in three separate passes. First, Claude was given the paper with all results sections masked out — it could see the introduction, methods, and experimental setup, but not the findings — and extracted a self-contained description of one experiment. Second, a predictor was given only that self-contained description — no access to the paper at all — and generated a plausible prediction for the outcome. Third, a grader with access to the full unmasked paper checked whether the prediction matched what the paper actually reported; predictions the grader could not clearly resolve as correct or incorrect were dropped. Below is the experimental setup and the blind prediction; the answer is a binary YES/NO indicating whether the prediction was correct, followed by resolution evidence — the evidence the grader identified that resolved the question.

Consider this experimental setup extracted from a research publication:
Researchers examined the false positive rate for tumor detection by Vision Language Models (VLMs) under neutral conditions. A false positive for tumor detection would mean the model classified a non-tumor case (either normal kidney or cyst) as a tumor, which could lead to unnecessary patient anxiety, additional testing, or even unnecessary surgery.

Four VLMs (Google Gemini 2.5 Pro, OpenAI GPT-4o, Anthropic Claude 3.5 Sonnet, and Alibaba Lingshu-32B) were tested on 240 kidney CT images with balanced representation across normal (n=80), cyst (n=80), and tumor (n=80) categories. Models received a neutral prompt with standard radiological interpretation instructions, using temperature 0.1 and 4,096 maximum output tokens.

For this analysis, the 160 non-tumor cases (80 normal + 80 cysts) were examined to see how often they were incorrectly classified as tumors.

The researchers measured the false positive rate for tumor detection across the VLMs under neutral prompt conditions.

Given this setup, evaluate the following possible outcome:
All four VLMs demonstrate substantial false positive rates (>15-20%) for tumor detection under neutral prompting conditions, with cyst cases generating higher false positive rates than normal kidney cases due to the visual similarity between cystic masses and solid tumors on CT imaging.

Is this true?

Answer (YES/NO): NO